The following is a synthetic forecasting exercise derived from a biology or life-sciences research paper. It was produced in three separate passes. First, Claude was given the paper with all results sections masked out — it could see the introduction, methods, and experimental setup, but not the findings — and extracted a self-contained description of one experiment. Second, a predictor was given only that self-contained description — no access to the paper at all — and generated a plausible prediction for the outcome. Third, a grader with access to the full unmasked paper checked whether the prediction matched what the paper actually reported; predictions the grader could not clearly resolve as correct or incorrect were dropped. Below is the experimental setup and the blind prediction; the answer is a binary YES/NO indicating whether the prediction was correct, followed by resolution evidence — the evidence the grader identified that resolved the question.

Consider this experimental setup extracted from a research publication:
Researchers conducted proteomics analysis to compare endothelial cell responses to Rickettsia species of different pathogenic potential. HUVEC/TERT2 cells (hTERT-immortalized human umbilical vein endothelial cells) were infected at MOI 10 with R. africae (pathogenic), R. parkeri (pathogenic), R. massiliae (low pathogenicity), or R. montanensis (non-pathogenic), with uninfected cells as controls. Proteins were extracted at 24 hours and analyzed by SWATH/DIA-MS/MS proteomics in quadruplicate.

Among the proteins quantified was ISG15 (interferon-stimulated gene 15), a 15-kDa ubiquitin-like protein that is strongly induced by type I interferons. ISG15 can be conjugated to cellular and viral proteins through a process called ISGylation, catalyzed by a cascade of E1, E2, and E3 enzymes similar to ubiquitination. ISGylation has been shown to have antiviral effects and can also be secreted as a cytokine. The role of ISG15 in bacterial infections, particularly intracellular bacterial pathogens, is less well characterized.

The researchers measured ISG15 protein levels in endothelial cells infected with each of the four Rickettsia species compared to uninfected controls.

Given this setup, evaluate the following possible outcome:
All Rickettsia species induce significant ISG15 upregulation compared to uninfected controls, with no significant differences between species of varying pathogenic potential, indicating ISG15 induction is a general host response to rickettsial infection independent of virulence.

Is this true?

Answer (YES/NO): NO